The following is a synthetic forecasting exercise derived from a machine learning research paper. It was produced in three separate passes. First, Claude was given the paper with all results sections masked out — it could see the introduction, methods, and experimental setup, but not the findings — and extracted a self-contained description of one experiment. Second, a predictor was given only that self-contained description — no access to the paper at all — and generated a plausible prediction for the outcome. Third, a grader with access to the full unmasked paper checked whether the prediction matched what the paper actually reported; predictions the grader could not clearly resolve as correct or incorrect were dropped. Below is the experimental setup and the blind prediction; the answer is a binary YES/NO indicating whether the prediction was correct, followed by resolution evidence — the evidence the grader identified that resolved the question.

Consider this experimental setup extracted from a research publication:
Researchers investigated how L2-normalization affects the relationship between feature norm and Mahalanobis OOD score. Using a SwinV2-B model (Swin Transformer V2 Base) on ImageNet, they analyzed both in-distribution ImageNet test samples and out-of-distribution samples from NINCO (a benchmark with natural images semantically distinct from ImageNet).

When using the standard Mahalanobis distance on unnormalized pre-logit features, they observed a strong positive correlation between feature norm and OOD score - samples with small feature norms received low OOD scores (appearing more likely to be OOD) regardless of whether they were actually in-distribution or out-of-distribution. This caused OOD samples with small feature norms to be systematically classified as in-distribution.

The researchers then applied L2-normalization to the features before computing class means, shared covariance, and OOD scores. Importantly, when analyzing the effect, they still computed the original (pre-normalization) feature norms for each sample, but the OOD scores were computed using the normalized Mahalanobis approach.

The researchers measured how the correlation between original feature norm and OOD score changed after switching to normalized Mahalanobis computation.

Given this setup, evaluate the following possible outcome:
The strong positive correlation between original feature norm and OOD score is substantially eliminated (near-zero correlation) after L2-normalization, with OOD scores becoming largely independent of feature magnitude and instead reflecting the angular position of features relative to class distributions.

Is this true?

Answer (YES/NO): NO